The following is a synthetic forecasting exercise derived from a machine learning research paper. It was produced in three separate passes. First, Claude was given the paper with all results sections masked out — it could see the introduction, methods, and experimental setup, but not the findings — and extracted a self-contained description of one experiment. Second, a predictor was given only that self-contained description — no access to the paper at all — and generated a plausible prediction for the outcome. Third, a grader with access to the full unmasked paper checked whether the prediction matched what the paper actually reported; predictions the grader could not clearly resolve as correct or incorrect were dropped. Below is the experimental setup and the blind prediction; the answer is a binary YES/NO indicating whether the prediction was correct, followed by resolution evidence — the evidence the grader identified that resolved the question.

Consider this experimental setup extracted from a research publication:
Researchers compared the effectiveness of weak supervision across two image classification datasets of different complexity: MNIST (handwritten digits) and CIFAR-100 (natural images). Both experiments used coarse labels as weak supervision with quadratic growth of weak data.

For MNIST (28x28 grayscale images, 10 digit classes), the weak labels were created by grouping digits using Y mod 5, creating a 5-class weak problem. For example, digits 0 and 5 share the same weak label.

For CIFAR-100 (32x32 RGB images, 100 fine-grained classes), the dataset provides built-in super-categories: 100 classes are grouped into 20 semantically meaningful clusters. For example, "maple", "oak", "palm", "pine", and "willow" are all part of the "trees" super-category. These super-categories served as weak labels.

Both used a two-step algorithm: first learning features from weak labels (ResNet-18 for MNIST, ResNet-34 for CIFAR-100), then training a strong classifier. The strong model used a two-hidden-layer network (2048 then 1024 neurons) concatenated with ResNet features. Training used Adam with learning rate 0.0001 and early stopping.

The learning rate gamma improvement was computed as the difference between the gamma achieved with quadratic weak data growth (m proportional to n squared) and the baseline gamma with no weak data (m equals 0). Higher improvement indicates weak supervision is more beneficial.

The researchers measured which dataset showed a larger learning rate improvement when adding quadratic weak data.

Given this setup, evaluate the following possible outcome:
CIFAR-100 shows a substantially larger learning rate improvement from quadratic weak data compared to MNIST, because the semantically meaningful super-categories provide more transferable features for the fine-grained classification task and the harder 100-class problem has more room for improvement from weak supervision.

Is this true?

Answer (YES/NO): NO